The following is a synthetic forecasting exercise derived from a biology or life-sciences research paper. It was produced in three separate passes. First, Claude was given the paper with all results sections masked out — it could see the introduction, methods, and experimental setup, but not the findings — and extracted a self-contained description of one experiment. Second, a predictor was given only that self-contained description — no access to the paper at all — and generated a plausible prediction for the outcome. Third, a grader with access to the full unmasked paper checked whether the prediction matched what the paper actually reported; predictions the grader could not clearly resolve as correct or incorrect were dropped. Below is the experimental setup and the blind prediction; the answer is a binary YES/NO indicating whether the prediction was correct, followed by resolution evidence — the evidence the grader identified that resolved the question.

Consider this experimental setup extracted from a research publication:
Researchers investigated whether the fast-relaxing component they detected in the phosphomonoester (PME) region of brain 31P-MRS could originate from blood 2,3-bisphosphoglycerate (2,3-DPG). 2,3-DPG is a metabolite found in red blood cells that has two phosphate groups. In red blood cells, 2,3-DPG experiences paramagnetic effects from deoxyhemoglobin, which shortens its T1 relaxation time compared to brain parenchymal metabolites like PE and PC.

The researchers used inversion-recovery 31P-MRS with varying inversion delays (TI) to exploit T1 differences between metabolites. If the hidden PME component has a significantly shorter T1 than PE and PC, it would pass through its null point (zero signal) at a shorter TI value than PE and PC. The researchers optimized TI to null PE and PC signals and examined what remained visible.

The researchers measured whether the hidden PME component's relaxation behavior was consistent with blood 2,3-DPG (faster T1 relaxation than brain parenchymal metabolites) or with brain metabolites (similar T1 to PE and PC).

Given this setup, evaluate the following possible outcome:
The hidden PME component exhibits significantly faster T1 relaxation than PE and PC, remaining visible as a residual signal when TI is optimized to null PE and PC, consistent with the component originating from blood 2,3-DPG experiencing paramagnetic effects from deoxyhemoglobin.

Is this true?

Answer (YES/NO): YES